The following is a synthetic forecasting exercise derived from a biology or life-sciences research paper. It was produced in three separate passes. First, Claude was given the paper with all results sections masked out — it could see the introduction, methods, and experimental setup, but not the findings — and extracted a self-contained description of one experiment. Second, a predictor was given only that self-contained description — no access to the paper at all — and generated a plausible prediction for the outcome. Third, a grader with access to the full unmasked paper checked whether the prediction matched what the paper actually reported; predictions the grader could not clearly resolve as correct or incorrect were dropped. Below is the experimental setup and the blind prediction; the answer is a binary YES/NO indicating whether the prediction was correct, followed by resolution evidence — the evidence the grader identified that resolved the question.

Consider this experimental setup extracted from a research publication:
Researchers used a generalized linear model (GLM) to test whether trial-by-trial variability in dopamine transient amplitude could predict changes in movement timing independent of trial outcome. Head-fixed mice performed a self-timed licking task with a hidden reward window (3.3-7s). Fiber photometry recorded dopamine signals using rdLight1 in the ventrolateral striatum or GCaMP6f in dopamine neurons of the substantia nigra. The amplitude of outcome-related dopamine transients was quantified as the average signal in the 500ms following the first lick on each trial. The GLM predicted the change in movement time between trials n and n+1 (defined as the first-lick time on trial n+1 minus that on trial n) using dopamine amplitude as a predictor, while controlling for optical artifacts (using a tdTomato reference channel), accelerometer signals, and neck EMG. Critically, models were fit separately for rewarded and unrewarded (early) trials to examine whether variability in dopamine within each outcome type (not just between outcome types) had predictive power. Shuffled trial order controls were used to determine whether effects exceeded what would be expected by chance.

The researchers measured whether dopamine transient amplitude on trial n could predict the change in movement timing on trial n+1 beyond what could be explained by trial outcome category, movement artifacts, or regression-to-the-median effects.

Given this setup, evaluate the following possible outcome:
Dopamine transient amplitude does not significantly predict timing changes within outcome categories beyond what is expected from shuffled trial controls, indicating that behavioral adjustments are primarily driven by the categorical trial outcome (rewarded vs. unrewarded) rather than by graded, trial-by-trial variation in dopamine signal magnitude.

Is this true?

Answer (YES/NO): NO